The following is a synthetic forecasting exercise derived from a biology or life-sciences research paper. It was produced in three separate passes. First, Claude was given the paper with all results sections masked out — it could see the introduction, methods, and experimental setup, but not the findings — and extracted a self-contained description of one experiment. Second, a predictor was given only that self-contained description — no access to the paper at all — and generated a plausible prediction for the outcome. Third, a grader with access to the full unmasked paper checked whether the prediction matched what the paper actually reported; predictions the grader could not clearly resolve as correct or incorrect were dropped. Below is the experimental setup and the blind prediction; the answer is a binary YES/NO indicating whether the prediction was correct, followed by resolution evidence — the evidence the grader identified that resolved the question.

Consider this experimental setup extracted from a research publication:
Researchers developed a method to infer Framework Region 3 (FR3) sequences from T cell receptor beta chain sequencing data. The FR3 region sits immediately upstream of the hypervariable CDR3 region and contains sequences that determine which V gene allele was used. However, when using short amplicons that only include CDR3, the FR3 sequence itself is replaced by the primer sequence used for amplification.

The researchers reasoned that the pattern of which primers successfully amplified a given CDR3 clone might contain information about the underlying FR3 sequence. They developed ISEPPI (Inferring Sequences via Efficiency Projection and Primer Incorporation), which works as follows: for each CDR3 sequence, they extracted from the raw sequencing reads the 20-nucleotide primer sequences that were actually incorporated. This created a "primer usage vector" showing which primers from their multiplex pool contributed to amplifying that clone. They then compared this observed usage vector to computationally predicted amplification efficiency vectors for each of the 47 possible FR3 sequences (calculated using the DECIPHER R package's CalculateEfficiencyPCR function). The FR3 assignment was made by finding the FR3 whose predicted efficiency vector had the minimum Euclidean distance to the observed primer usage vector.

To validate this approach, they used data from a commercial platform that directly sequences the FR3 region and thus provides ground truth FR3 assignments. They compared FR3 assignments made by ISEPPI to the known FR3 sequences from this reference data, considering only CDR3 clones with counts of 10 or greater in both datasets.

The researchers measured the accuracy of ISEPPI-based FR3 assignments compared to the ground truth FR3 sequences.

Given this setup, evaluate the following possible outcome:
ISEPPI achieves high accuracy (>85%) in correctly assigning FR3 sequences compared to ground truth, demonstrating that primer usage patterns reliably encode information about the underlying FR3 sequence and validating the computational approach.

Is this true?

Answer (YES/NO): NO